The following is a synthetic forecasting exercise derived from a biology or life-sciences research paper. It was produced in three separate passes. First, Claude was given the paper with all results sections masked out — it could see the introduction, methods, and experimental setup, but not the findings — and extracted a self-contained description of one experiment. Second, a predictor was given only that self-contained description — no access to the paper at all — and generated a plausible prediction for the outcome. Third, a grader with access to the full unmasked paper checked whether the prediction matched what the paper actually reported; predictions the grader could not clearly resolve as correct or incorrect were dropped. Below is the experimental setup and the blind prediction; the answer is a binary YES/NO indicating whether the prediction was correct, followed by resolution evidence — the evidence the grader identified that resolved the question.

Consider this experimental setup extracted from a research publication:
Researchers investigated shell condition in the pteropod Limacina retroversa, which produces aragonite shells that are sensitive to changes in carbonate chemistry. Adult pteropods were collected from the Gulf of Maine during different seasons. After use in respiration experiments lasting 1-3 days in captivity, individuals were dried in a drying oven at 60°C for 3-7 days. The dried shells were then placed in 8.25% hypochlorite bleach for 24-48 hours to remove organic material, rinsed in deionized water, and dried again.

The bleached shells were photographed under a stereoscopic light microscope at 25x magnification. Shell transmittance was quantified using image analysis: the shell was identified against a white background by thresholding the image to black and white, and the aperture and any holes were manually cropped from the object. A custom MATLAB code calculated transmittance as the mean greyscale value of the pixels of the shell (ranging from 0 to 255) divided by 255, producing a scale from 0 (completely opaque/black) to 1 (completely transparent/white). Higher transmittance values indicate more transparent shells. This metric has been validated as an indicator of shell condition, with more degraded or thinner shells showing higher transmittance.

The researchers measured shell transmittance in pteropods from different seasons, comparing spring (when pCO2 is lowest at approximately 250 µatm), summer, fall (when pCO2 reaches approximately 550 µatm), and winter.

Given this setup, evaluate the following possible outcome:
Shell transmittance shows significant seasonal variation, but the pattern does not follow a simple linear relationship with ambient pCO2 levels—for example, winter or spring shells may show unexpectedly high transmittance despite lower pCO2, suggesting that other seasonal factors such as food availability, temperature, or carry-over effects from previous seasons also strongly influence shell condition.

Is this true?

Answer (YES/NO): NO